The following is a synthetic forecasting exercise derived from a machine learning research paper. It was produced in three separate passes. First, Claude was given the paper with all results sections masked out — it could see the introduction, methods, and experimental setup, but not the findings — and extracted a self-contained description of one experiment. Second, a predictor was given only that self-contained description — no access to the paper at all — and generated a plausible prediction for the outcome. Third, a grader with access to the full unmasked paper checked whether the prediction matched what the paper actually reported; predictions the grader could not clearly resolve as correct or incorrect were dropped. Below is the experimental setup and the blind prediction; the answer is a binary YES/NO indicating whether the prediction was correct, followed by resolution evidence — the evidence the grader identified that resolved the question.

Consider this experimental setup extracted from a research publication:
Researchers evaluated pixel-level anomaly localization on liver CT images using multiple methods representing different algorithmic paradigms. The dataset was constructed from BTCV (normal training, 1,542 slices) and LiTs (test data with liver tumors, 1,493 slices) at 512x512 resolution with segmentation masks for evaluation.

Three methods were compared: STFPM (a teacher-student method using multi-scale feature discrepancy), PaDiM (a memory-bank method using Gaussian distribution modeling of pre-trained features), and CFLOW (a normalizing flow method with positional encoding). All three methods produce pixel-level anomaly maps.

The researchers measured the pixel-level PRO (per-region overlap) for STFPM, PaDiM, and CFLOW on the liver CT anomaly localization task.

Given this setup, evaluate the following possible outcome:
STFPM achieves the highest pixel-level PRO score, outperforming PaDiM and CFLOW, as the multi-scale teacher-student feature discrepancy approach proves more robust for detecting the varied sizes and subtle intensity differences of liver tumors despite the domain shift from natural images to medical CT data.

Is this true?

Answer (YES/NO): YES